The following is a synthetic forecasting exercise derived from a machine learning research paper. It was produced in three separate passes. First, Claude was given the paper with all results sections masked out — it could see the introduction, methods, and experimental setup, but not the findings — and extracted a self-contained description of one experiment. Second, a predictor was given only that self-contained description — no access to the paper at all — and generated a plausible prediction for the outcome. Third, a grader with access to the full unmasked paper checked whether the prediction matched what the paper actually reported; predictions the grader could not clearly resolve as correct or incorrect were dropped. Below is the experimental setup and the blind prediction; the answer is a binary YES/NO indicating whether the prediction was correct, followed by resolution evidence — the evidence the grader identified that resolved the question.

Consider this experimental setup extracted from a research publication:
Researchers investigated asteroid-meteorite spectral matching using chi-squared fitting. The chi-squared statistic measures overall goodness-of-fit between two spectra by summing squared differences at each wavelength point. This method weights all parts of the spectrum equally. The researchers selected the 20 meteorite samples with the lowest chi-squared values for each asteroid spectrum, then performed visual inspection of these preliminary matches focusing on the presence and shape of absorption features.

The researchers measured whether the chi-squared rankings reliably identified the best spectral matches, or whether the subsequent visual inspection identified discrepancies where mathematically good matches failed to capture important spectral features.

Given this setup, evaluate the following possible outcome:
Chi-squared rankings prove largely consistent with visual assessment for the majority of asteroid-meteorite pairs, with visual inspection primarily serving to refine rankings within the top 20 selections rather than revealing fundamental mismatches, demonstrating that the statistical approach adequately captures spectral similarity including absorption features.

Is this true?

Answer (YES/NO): NO